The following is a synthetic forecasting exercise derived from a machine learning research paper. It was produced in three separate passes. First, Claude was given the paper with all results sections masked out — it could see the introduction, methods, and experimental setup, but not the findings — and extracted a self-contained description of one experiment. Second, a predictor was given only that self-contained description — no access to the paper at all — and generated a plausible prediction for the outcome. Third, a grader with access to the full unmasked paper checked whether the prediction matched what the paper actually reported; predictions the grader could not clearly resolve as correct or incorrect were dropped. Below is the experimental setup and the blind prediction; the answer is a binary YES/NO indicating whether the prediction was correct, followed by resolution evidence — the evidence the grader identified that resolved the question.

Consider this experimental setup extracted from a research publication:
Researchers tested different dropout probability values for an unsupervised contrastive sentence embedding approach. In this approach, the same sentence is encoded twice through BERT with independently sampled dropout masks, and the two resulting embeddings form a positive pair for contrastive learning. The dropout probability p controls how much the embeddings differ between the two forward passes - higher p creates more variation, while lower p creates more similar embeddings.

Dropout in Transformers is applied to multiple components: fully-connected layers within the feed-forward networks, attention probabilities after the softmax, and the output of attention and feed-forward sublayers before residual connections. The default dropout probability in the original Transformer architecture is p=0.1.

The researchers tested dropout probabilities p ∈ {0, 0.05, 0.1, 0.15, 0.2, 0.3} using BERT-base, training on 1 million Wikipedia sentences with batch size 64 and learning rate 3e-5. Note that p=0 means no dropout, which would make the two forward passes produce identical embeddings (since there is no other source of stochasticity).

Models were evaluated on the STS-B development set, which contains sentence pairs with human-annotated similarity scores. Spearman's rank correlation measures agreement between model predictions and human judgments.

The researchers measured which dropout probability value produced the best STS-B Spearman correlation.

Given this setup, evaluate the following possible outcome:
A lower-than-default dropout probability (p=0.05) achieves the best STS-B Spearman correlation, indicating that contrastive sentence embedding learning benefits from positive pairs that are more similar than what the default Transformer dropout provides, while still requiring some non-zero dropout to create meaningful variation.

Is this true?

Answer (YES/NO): NO